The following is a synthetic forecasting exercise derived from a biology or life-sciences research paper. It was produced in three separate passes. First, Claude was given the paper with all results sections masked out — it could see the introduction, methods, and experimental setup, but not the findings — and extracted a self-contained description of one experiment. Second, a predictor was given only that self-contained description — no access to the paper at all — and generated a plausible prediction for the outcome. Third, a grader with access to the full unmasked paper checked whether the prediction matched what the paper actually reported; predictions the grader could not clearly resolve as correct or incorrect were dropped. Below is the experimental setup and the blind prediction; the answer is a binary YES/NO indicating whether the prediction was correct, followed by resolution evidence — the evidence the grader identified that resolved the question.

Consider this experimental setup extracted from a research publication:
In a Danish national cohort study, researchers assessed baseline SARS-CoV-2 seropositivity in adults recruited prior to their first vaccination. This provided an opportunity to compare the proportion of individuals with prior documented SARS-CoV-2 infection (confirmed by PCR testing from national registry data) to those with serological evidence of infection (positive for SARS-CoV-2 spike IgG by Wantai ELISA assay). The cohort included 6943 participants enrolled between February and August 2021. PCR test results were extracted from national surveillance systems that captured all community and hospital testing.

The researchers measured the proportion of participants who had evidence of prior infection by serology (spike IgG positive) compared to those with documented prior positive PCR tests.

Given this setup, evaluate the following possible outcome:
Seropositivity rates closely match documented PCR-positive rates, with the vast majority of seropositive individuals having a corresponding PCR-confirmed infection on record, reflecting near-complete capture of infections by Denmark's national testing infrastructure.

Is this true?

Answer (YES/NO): NO